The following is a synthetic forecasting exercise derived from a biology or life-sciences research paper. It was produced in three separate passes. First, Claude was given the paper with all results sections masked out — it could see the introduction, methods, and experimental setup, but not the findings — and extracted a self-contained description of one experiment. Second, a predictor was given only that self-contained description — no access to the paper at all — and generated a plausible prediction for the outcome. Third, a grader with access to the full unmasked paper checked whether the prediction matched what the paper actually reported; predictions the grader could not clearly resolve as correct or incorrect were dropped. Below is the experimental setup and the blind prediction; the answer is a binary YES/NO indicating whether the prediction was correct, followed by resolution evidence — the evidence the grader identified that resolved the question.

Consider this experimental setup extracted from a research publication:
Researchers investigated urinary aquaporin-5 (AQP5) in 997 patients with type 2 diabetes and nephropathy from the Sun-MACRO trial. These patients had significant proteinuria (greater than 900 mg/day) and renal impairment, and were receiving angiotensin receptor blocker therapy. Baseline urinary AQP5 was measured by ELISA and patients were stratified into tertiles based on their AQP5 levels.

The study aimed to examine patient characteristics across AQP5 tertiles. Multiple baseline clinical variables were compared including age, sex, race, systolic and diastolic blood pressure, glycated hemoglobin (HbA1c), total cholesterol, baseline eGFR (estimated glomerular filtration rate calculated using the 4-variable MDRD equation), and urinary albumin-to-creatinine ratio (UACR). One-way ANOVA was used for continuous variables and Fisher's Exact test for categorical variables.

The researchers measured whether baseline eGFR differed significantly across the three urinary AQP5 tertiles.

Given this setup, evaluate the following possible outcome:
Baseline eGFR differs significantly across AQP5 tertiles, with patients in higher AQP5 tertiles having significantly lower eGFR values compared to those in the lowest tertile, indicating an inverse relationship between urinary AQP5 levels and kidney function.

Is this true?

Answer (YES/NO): YES